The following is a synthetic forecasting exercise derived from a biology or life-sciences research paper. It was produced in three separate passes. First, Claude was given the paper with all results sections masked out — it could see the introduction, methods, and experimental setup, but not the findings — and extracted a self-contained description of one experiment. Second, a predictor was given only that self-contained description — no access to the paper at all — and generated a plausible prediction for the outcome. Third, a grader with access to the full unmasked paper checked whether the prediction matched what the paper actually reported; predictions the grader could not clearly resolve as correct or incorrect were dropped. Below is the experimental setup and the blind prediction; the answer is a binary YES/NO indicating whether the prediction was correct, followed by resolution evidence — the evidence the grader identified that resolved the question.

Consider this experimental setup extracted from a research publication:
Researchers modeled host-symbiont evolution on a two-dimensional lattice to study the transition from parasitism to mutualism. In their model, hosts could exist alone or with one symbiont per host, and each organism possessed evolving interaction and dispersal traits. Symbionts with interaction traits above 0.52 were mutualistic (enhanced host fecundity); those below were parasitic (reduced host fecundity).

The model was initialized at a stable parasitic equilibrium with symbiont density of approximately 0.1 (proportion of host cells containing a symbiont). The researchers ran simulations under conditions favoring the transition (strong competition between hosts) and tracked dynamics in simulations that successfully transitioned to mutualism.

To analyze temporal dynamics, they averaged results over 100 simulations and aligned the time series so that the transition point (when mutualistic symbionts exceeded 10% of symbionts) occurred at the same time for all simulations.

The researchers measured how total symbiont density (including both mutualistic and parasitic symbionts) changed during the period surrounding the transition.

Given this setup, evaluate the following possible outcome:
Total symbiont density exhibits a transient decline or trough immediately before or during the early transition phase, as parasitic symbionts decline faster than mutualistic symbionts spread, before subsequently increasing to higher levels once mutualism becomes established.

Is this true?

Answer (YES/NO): NO